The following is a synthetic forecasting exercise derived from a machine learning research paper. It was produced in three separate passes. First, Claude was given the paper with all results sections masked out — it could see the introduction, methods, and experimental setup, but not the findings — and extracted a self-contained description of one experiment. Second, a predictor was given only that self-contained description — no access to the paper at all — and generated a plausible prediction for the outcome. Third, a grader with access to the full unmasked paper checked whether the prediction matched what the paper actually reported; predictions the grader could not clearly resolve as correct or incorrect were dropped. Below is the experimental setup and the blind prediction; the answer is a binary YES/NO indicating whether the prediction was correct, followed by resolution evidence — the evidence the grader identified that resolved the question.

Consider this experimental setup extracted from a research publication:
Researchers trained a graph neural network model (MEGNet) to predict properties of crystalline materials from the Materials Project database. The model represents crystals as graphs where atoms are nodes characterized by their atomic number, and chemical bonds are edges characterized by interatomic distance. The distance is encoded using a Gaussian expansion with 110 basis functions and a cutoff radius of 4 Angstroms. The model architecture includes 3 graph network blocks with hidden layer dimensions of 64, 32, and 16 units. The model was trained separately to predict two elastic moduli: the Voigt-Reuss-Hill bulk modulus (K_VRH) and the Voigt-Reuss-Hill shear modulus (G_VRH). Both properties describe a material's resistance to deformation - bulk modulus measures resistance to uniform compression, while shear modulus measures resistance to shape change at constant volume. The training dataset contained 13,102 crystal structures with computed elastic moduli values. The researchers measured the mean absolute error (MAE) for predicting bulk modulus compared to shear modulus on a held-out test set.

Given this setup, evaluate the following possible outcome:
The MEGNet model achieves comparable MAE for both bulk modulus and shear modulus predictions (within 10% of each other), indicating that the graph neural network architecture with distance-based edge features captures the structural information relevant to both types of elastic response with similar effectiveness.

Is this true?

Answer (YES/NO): NO